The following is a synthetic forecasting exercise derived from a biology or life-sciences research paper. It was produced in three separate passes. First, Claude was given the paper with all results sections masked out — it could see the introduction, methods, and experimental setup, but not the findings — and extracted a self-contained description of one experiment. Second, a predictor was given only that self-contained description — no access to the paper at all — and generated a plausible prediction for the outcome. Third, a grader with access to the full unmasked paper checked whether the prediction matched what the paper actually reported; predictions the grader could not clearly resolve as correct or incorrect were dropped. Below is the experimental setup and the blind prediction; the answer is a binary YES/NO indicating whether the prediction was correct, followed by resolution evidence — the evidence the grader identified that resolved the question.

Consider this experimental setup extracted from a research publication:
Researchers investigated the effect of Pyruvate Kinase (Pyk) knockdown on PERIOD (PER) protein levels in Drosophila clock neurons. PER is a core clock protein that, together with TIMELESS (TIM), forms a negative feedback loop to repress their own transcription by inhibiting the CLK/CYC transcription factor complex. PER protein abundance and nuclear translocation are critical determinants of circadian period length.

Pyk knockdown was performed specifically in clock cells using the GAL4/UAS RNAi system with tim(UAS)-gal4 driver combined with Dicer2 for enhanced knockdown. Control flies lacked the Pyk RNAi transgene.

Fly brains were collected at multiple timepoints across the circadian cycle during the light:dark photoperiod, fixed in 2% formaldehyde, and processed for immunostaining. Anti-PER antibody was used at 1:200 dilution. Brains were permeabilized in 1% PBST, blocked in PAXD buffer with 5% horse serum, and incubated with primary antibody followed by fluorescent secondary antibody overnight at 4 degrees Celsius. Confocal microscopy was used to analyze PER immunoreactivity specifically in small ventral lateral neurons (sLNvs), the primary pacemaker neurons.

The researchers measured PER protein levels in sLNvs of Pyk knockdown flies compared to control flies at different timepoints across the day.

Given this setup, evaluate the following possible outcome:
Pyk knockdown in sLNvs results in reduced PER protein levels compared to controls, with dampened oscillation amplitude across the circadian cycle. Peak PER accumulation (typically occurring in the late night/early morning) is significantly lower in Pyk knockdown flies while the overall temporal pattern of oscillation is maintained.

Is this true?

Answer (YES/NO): YES